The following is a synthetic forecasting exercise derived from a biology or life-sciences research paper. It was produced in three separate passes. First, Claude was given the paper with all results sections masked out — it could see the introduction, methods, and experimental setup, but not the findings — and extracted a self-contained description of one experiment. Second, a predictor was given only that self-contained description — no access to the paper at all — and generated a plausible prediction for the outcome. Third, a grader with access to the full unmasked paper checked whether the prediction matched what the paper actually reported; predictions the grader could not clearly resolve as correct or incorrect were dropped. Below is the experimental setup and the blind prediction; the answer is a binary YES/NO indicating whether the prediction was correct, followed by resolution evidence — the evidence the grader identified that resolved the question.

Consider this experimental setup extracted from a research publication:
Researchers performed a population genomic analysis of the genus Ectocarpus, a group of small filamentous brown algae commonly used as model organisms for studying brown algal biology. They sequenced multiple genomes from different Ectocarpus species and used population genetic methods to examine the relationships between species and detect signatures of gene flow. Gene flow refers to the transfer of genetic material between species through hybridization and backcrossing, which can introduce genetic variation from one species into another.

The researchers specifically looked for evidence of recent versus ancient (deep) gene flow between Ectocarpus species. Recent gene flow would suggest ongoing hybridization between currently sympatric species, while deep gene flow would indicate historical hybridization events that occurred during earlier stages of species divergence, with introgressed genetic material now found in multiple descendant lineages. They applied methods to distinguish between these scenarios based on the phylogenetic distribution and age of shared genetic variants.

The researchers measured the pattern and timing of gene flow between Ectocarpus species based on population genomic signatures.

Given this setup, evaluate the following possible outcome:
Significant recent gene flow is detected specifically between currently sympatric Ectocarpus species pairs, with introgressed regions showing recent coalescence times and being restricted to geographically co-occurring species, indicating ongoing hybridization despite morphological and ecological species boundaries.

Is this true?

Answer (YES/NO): NO